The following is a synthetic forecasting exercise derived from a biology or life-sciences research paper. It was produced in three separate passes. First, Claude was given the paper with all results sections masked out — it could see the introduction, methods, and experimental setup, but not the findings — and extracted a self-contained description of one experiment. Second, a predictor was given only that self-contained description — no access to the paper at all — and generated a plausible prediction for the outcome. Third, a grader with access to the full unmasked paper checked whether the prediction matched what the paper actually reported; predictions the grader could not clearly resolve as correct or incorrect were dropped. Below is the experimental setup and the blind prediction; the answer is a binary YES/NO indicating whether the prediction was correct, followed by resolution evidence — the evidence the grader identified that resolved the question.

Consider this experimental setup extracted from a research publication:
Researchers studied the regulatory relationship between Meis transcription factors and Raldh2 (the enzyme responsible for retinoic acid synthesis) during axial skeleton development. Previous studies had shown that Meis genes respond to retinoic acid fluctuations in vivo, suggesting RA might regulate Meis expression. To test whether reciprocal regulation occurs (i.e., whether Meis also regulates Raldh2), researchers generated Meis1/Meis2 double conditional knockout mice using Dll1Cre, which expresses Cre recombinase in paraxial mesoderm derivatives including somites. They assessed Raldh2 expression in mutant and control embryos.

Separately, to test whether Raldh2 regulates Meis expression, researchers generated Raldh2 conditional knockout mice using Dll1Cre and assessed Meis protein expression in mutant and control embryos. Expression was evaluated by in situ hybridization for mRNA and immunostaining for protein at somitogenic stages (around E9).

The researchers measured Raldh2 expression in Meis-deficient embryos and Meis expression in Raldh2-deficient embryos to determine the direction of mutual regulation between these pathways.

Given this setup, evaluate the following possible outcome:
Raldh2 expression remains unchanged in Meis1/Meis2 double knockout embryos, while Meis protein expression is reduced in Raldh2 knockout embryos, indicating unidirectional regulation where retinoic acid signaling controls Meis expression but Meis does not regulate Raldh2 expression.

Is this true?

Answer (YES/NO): NO